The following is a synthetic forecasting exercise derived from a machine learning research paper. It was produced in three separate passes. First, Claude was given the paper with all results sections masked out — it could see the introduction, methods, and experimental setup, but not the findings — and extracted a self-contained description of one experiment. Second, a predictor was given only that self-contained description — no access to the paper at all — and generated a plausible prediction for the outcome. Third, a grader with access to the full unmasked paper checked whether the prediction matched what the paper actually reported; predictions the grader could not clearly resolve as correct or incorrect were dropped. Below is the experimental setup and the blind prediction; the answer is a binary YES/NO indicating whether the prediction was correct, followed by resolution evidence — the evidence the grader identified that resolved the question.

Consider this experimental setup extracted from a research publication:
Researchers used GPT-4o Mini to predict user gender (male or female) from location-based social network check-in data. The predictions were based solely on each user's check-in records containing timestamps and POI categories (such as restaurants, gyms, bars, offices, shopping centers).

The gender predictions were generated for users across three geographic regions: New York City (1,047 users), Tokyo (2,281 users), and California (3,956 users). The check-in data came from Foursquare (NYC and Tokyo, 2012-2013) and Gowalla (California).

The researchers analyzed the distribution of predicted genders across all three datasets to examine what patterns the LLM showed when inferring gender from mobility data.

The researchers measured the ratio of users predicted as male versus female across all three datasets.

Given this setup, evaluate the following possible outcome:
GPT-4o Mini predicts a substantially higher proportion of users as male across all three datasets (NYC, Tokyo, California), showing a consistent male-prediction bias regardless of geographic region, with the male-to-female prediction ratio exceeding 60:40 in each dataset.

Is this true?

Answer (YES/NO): YES